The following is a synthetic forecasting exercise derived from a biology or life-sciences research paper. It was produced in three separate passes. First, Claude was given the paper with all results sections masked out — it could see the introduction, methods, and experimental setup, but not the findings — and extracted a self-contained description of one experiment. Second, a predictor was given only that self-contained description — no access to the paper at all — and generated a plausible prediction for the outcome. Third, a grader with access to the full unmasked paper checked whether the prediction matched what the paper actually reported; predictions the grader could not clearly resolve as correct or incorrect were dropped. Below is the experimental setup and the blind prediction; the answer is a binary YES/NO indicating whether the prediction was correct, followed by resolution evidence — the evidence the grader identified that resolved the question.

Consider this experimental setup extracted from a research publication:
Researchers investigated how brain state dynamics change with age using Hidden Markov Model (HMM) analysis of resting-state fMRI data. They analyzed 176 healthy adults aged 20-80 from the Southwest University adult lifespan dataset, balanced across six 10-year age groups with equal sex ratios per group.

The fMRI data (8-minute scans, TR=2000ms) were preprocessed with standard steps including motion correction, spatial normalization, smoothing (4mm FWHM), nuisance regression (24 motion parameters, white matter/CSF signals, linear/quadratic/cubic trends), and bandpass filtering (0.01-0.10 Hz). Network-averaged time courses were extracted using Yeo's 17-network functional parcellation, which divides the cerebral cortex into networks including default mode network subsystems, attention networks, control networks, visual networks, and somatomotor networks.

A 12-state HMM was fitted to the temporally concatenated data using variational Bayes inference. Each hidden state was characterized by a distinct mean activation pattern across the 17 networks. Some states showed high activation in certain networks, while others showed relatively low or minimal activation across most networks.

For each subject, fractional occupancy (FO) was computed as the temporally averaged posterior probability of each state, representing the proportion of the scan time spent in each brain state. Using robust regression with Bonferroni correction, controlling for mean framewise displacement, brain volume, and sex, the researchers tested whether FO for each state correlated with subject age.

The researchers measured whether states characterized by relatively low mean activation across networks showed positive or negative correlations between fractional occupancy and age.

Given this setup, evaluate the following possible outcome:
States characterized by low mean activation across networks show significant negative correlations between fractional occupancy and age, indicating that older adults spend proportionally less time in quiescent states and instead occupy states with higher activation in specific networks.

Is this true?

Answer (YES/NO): NO